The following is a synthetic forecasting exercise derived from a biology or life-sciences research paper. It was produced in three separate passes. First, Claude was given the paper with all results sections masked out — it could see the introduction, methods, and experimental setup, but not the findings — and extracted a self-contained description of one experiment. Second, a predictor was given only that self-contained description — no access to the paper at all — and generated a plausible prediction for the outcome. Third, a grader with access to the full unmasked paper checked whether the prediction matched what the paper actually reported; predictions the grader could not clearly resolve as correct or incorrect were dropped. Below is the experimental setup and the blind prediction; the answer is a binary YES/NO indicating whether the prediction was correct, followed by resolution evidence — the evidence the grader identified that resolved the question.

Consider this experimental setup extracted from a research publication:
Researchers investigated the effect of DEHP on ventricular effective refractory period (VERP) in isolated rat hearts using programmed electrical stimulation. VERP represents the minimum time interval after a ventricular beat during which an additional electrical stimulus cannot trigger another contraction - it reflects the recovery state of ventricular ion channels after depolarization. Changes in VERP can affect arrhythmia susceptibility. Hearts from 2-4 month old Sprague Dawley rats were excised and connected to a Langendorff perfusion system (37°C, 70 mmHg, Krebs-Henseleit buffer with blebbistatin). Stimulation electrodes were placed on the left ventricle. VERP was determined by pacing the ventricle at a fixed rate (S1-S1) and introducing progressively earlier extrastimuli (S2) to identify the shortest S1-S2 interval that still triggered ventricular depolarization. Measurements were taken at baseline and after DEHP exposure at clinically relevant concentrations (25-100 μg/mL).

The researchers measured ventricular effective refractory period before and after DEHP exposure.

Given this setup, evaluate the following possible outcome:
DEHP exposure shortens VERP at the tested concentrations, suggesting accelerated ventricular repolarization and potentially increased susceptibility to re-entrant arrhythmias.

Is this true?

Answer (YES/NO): NO